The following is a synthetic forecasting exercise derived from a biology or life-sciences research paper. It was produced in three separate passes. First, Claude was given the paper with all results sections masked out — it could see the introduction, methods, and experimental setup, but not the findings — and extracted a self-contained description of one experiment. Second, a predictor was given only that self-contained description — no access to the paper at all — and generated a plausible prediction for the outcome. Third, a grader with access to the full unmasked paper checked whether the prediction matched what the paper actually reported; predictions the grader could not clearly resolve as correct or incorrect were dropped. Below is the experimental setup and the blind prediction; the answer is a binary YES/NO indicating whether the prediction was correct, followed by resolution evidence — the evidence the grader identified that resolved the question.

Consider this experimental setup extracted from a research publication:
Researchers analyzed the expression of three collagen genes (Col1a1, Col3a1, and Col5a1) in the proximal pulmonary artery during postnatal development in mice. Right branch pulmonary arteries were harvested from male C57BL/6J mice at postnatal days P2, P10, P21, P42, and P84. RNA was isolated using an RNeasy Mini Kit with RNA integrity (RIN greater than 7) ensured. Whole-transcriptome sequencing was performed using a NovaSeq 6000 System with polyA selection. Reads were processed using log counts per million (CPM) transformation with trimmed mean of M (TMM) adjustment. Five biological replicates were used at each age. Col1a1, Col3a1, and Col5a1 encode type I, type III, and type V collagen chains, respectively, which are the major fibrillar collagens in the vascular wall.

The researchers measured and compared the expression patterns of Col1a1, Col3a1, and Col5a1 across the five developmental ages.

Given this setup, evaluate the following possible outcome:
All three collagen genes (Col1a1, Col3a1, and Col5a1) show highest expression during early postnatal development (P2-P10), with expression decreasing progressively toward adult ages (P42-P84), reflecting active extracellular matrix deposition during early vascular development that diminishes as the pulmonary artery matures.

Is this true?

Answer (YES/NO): NO